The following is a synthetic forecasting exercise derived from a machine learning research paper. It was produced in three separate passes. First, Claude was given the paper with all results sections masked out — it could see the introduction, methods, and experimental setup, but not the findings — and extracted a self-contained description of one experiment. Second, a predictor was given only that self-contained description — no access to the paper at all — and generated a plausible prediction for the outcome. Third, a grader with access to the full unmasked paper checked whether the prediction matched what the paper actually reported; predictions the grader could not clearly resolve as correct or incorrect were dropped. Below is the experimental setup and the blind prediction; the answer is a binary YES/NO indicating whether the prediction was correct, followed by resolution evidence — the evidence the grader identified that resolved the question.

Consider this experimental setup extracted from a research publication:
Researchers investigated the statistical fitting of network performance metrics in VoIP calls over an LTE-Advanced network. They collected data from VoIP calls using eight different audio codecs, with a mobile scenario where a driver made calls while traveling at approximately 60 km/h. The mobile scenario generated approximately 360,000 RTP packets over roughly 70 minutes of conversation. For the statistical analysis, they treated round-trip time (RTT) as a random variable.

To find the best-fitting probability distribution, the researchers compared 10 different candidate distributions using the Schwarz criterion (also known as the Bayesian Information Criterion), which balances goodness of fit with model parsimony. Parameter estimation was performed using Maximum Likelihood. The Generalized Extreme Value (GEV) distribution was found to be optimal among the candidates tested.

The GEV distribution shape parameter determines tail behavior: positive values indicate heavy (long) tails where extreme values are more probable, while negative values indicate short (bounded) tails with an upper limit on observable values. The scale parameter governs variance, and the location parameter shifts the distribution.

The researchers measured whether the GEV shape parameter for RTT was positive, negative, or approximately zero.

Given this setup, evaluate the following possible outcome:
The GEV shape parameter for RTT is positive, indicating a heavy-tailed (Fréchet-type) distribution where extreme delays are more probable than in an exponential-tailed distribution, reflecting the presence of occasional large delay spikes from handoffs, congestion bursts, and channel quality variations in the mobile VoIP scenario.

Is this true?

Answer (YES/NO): YES